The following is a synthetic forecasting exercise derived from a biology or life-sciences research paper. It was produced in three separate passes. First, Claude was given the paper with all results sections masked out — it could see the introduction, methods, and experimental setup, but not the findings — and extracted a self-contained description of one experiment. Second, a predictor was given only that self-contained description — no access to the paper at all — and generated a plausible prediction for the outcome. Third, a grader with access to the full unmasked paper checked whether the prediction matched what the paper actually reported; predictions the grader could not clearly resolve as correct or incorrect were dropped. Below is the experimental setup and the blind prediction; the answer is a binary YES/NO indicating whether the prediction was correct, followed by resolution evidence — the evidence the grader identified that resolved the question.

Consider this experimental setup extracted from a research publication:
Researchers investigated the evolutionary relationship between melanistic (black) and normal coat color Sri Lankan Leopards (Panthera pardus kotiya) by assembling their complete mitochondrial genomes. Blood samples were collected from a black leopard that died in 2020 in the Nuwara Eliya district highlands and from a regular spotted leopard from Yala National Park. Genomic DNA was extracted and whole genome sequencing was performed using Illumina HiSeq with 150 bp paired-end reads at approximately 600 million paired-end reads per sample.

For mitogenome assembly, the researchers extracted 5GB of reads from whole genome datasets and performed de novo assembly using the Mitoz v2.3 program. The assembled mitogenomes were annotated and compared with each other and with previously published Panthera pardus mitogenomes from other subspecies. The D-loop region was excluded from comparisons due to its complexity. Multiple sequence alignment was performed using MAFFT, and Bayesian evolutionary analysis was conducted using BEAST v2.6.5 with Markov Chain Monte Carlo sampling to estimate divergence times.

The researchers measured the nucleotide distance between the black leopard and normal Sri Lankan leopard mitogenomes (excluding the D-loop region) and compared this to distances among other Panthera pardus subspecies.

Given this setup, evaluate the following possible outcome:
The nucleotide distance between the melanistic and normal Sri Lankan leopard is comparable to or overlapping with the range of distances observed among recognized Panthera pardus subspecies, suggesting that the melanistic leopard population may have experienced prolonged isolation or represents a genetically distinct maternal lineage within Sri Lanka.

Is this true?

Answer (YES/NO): NO